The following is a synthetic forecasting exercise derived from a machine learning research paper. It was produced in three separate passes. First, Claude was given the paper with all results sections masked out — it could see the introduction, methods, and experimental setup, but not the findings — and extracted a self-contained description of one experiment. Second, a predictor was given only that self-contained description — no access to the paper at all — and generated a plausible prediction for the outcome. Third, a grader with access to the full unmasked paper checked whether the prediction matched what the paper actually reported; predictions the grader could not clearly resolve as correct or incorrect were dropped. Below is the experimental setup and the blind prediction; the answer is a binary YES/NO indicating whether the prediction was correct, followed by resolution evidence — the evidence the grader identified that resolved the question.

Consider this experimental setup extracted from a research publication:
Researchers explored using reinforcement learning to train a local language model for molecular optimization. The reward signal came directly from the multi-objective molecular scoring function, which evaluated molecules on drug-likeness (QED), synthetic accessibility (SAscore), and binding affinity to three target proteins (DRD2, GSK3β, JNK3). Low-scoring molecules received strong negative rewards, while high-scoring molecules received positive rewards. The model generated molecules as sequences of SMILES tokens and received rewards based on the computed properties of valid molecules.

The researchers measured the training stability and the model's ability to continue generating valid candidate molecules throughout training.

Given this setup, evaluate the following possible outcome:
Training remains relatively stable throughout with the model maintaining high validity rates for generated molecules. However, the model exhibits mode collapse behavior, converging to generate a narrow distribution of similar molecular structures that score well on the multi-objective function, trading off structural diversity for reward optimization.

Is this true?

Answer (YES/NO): NO